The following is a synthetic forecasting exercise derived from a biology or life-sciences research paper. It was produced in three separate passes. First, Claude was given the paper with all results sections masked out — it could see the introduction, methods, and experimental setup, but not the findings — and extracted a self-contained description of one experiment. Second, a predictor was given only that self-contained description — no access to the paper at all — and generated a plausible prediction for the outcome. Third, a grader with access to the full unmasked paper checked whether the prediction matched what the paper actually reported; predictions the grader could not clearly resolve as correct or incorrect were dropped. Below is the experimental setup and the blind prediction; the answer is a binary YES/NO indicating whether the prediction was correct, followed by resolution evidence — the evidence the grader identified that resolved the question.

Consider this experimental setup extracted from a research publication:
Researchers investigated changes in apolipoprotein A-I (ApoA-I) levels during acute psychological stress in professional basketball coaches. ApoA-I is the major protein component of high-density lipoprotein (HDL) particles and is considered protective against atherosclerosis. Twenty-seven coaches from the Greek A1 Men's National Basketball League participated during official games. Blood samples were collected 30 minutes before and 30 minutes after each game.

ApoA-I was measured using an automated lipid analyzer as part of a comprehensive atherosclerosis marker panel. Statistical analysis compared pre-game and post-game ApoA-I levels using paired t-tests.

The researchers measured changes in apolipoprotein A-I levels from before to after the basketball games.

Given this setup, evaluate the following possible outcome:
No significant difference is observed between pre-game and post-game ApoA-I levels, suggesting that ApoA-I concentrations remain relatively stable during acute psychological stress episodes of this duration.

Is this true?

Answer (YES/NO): YES